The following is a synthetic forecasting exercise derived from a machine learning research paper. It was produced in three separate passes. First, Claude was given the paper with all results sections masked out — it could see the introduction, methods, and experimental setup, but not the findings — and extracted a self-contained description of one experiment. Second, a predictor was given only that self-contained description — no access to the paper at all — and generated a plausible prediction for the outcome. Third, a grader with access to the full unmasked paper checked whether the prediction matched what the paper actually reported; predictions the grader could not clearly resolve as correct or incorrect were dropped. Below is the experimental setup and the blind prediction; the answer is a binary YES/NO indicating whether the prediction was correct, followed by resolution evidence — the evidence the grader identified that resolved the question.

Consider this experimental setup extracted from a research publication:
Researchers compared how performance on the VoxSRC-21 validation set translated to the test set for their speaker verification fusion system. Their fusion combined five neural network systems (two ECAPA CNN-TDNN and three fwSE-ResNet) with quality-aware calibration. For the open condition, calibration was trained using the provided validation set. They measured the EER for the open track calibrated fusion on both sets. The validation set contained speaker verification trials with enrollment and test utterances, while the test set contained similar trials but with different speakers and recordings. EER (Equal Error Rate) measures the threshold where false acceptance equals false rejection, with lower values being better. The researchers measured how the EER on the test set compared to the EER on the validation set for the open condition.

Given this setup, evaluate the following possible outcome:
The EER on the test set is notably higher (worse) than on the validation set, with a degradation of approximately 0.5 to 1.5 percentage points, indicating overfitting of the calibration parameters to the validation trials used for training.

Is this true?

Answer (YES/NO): YES